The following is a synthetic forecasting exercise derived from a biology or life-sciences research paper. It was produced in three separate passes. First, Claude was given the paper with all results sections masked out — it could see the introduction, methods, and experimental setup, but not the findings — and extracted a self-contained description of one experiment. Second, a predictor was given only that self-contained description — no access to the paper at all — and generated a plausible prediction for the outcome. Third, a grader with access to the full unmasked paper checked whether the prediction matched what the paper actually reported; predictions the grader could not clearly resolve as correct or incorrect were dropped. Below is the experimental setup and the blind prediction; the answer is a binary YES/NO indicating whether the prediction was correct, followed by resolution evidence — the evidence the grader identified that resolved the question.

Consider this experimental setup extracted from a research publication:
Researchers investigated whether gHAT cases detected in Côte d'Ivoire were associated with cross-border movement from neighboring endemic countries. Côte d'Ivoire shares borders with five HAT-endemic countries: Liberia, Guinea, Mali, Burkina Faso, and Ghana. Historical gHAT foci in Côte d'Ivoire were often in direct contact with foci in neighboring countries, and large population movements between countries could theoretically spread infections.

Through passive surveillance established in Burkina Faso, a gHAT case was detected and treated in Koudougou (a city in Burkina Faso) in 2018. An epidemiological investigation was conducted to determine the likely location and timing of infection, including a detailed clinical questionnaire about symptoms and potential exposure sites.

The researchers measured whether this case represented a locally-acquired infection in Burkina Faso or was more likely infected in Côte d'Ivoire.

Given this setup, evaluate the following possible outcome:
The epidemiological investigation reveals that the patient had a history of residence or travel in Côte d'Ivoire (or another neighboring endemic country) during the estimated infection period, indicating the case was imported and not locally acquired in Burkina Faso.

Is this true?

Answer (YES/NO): YES